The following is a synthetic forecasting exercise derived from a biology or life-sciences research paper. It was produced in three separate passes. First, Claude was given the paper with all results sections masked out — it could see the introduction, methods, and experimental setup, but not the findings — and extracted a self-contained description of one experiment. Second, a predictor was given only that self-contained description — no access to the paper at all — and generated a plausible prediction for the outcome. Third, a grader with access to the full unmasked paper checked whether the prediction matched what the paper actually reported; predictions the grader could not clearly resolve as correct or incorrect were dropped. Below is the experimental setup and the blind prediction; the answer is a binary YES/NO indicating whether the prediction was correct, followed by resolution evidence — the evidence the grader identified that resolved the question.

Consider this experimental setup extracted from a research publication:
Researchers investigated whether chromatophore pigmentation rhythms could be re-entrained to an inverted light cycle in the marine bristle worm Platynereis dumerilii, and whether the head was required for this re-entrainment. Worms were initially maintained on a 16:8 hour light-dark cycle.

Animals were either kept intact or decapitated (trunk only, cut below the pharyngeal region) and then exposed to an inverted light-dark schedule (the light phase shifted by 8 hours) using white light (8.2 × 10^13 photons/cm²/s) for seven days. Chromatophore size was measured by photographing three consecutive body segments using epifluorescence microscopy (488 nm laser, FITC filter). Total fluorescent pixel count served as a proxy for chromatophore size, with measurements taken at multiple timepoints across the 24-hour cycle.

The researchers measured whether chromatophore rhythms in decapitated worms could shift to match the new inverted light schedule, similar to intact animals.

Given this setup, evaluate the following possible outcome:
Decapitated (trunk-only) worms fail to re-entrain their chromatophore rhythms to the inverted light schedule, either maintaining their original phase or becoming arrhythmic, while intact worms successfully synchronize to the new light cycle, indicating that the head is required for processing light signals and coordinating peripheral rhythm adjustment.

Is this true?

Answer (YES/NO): YES